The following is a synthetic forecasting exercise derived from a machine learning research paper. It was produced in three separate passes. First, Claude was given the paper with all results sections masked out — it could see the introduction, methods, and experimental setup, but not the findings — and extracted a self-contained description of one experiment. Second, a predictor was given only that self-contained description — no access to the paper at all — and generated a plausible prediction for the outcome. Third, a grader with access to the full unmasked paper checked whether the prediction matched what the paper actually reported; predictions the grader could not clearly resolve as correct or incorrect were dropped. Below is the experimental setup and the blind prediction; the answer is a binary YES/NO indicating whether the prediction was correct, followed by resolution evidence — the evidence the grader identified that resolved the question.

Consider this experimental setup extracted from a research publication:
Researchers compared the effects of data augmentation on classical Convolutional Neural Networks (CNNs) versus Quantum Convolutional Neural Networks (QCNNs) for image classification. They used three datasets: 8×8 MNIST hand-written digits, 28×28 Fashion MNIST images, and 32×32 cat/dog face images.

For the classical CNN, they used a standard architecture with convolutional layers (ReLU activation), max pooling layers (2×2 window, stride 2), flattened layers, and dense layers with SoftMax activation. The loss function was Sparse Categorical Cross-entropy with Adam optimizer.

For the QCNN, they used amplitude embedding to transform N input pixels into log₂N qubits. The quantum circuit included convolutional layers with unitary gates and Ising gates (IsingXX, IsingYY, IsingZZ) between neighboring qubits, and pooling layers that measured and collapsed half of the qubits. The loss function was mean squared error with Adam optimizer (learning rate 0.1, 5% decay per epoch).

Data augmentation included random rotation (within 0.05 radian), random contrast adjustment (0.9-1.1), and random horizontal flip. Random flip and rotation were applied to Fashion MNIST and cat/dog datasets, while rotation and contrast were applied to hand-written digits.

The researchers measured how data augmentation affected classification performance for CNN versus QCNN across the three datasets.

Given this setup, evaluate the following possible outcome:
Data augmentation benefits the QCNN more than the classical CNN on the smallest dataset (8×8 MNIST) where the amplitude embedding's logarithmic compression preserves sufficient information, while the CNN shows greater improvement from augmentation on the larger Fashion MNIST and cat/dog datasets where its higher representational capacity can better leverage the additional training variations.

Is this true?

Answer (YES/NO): NO